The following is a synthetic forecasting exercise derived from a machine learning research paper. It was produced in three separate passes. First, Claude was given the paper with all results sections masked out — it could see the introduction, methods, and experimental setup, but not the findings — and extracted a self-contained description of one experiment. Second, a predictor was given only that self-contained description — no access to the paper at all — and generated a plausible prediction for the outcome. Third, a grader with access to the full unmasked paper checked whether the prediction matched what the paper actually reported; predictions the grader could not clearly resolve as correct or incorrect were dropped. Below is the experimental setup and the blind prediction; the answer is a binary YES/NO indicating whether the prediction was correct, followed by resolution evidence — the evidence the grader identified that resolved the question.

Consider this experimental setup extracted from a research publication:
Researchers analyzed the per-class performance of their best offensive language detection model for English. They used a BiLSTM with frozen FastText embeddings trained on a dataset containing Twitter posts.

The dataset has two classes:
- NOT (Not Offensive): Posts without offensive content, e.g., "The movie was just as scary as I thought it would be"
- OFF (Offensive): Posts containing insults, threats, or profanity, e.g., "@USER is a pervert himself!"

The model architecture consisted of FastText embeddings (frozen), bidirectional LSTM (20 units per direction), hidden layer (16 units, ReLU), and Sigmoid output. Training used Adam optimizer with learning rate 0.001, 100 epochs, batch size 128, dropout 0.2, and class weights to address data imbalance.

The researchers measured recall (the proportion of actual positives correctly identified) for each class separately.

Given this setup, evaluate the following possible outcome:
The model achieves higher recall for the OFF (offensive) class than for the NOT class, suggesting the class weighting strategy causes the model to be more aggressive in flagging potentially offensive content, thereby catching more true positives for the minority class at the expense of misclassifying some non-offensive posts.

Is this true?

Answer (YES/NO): NO